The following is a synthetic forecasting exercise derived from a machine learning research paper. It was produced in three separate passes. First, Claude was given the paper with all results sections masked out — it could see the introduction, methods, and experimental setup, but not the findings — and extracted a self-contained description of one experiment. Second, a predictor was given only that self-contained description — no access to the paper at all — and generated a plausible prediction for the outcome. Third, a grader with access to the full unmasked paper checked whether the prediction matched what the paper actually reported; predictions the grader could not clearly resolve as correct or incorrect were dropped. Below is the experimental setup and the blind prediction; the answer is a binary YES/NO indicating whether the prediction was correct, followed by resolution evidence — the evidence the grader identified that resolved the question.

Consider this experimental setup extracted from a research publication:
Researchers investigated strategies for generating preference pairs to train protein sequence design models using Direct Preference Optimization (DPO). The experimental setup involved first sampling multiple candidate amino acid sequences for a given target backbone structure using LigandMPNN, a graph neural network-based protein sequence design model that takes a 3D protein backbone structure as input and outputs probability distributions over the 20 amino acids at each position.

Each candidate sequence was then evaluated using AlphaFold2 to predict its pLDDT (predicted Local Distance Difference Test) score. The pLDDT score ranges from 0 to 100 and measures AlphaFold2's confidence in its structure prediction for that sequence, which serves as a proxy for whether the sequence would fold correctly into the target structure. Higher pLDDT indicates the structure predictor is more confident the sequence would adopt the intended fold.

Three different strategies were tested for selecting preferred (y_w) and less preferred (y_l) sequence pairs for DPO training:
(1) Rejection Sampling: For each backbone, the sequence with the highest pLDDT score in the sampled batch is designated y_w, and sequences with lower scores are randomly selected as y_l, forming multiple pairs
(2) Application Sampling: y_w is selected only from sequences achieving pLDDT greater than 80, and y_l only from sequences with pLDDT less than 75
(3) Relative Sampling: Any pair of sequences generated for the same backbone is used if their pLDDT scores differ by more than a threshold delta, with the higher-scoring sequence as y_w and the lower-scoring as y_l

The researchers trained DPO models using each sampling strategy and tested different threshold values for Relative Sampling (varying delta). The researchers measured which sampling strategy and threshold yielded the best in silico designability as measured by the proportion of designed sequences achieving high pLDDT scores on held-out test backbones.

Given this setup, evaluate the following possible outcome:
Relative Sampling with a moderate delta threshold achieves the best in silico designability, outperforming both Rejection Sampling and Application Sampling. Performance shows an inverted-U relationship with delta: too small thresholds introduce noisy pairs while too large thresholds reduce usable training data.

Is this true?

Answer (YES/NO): NO